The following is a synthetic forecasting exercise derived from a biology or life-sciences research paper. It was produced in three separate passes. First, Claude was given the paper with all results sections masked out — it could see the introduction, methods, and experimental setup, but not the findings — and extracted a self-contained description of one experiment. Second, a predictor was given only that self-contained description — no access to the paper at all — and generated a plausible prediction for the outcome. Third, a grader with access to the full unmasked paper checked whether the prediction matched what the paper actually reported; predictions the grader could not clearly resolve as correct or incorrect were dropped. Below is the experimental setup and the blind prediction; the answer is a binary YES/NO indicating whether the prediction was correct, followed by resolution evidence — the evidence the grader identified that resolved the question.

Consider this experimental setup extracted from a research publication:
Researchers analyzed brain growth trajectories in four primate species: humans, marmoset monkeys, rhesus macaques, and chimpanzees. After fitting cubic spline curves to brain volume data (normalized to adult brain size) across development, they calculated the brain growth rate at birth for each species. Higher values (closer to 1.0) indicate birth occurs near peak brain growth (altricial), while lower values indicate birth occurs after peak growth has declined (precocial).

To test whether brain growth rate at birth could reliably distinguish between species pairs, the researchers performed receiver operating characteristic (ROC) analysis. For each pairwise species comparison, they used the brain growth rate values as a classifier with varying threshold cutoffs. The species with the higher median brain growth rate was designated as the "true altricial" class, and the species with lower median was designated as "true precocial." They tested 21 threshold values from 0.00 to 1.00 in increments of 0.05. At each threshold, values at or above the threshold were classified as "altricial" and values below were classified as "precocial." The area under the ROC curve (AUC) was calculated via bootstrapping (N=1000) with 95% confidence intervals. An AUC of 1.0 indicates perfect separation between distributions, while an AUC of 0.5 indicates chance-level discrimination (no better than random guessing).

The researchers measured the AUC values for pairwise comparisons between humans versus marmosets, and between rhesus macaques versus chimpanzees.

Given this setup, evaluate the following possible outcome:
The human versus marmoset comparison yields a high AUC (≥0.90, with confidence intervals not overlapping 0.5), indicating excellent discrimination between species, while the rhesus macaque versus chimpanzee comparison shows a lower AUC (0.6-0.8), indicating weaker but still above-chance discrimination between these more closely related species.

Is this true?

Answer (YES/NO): NO